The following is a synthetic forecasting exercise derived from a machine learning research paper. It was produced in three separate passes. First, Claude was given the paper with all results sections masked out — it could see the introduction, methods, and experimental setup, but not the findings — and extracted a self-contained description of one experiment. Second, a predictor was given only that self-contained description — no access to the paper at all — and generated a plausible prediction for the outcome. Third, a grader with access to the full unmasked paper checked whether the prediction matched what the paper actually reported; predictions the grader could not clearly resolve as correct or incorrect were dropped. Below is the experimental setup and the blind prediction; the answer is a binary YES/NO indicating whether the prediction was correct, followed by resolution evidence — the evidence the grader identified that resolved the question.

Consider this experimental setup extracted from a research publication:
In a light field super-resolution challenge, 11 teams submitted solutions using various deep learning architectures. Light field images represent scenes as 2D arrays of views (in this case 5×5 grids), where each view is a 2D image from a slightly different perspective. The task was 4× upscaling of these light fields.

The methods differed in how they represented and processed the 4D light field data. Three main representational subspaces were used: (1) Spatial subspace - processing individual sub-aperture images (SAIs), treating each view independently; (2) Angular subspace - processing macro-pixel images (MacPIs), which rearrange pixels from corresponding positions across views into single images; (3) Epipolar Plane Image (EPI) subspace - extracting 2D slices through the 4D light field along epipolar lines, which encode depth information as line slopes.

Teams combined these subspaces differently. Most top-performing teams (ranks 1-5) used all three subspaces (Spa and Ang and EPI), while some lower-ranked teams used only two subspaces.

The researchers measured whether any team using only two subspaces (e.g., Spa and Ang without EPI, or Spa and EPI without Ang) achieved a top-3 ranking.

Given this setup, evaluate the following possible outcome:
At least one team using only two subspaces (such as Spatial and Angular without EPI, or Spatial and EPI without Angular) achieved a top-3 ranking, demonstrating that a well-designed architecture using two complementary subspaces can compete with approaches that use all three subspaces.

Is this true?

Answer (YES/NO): NO